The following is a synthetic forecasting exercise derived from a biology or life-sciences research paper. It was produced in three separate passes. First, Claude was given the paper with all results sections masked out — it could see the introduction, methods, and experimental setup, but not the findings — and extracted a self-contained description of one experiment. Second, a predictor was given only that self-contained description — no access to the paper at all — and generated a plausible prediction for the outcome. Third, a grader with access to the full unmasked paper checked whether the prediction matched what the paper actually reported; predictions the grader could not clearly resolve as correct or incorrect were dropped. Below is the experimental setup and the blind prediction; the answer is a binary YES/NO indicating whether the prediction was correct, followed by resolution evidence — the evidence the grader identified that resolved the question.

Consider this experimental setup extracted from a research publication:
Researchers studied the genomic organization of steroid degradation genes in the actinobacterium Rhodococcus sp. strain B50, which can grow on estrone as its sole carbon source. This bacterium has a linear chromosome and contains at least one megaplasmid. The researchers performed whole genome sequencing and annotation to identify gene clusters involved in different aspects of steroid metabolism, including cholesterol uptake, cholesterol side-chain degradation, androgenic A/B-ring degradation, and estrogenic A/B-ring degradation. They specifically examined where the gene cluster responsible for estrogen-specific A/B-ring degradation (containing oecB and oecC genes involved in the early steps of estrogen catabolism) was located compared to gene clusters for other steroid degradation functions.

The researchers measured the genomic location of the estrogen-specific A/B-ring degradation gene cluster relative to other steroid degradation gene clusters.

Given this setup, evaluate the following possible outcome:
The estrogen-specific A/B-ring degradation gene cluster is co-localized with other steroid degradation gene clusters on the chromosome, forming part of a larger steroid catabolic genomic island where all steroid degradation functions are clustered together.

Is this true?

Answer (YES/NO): NO